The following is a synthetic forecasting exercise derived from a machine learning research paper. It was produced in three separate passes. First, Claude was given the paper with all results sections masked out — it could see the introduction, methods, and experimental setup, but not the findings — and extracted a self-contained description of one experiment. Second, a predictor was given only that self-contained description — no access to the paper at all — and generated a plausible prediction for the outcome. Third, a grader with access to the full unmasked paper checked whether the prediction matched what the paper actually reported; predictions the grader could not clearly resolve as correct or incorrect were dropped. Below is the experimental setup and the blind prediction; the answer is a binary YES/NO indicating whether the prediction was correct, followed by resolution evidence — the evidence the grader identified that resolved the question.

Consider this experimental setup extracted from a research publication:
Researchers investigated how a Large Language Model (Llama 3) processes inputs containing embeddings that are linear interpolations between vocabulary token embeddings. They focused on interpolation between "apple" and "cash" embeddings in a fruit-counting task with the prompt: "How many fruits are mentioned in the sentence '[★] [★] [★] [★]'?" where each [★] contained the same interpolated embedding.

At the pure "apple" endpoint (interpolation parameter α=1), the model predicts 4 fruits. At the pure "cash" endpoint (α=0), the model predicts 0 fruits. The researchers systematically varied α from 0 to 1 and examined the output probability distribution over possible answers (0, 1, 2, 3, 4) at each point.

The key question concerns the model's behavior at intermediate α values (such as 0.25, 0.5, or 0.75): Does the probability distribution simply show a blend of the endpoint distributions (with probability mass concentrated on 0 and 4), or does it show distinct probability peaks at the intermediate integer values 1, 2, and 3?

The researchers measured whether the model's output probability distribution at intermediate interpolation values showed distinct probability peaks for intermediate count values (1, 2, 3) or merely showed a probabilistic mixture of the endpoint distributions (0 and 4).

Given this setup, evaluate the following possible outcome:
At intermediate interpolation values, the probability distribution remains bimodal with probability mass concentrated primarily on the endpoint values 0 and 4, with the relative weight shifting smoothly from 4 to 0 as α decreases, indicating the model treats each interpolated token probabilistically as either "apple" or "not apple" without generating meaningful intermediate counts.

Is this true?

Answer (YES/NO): NO